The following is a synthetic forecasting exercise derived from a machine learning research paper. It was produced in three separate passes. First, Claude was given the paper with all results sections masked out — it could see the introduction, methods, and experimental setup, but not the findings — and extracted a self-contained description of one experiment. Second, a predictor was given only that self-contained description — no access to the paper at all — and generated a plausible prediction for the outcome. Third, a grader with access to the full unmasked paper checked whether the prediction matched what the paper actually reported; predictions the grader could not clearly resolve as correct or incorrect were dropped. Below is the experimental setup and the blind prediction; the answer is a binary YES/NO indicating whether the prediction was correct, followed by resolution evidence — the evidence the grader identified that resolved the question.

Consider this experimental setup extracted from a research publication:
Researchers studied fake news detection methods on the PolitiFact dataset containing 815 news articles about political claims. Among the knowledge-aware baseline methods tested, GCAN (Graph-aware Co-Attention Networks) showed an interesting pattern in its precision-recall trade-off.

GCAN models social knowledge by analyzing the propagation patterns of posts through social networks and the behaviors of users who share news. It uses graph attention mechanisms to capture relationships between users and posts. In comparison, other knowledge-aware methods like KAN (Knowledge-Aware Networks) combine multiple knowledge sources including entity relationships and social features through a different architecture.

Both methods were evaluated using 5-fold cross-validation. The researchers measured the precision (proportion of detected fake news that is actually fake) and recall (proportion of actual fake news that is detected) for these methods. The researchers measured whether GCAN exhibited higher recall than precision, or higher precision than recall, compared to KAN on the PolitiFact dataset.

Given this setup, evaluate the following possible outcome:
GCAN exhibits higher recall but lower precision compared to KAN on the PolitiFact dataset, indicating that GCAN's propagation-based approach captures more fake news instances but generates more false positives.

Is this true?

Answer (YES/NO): NO